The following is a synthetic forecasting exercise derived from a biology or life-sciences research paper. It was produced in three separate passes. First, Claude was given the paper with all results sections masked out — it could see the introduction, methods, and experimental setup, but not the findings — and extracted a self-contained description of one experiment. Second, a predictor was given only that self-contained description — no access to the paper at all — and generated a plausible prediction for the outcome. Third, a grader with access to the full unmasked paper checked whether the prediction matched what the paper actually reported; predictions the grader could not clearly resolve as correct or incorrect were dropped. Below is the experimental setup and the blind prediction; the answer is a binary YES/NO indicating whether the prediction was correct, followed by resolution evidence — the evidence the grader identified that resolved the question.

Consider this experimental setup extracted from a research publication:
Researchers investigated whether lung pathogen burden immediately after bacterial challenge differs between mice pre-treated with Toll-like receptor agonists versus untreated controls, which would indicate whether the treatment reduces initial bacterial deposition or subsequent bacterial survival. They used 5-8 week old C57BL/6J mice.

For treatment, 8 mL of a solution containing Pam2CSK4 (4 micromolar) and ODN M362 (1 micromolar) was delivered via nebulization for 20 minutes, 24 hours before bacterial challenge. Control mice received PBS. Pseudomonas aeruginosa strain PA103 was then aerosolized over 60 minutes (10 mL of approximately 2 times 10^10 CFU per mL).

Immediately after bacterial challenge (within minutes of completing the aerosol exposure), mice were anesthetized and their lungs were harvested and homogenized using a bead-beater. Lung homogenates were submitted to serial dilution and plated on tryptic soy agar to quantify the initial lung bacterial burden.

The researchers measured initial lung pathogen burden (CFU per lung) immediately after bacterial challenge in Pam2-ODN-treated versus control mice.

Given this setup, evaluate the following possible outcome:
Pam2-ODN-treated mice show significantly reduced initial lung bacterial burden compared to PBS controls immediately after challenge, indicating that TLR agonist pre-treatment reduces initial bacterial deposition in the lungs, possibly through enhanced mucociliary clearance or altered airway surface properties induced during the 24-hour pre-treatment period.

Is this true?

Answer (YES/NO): NO